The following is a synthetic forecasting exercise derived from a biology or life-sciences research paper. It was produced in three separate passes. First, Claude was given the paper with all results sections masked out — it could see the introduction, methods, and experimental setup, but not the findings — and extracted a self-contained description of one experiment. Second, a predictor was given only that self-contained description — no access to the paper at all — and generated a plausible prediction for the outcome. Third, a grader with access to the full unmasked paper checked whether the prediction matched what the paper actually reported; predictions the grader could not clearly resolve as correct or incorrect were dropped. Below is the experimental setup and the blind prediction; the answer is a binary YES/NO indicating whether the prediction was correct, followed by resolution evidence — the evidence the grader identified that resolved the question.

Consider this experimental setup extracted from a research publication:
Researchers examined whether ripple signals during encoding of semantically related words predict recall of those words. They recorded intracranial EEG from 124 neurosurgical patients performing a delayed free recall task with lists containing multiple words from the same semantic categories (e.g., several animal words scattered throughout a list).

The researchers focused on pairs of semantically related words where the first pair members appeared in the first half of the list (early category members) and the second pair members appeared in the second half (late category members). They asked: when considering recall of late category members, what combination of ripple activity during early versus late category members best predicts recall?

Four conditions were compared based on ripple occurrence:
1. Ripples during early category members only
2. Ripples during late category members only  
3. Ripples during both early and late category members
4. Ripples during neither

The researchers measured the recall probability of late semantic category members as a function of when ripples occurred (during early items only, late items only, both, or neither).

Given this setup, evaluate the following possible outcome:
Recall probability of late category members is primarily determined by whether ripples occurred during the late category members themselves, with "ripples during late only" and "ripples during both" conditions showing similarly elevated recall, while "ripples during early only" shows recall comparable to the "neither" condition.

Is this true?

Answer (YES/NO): NO